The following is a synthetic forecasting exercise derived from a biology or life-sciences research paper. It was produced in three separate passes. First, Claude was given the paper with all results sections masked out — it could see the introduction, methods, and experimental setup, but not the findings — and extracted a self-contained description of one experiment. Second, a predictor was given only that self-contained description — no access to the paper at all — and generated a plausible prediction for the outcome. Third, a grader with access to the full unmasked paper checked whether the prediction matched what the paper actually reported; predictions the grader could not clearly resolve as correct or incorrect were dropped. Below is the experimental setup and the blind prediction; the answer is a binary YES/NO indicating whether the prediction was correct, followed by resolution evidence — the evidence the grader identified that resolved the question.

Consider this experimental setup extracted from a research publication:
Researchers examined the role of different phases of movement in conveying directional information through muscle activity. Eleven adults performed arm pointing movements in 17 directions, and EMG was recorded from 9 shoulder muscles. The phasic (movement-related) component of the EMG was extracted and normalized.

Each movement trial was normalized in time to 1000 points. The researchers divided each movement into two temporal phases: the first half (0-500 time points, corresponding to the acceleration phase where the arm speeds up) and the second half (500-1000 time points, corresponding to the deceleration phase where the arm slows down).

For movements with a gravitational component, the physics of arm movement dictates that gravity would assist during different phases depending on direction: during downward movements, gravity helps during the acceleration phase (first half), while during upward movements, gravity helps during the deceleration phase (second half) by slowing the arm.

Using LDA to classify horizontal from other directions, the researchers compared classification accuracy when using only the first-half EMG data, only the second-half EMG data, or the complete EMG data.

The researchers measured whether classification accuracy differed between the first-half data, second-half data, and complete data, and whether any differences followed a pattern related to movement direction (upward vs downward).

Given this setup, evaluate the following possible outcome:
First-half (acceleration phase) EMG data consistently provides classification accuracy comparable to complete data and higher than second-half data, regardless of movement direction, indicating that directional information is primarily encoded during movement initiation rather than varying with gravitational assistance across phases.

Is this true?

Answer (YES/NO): NO